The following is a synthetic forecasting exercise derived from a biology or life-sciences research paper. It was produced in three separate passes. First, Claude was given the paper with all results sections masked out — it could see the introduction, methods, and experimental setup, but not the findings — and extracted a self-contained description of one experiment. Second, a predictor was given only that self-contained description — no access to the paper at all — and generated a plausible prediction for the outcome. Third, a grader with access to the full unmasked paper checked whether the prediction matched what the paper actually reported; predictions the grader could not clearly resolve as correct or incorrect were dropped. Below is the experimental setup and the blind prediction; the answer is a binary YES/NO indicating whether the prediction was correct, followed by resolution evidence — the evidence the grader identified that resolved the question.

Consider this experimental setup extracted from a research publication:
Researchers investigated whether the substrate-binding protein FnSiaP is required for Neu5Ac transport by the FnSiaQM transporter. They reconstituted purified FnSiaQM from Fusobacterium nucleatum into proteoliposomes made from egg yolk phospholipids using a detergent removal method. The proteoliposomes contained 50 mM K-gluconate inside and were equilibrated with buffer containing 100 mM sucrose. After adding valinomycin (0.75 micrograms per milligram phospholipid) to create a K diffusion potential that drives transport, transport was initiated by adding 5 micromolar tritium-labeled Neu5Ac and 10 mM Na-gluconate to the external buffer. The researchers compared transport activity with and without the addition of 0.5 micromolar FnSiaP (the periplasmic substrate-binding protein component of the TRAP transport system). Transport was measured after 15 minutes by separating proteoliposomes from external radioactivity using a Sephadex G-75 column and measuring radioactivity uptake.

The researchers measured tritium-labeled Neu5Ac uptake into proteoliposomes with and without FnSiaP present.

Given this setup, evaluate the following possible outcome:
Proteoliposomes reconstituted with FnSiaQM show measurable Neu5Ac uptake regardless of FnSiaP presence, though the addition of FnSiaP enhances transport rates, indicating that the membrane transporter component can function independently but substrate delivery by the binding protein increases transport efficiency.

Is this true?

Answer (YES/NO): NO